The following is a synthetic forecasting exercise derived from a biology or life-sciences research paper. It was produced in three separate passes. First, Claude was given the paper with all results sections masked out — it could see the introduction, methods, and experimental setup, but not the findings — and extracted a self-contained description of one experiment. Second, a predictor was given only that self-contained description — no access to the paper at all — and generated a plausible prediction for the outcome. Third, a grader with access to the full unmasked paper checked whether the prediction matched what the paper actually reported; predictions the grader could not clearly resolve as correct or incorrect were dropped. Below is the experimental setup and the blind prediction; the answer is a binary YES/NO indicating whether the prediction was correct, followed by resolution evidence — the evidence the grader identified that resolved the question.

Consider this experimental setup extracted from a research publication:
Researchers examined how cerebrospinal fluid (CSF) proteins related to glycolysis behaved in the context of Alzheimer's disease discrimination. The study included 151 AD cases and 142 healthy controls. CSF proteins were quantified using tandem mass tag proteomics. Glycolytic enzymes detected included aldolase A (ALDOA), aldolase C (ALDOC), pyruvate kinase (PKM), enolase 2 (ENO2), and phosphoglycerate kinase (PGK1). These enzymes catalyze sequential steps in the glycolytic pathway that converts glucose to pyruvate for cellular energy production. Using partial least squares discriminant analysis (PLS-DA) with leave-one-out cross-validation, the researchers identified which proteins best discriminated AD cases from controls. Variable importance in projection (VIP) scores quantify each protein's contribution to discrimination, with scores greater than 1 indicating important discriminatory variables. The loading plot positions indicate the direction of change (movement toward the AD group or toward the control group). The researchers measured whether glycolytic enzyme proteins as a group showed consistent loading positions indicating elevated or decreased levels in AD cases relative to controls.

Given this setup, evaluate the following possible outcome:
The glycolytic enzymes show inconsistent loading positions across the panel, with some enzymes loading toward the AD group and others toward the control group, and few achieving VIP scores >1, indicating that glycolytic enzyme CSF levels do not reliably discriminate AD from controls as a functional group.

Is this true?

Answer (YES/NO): NO